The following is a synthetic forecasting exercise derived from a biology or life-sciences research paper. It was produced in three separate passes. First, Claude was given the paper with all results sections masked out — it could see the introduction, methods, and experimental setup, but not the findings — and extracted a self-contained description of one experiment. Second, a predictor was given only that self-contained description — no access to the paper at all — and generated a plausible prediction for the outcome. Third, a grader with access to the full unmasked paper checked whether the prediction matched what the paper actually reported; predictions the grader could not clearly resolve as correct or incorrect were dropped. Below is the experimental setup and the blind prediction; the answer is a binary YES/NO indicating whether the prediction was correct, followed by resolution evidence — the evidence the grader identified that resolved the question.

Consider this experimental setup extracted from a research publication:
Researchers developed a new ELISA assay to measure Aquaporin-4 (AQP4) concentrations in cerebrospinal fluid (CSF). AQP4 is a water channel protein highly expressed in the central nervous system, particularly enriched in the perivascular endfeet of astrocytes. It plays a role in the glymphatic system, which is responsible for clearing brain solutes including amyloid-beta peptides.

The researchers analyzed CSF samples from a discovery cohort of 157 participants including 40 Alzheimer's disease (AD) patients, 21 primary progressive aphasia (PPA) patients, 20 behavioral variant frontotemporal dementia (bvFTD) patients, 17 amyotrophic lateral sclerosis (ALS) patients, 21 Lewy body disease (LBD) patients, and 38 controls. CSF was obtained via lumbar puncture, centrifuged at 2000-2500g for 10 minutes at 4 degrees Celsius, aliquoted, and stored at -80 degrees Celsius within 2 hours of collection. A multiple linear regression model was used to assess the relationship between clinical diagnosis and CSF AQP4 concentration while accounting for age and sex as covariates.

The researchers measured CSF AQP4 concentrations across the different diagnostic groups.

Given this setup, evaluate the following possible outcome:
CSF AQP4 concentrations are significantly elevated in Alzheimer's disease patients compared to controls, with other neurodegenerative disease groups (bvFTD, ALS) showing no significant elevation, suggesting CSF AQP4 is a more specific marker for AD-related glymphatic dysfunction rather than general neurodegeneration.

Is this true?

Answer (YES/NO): YES